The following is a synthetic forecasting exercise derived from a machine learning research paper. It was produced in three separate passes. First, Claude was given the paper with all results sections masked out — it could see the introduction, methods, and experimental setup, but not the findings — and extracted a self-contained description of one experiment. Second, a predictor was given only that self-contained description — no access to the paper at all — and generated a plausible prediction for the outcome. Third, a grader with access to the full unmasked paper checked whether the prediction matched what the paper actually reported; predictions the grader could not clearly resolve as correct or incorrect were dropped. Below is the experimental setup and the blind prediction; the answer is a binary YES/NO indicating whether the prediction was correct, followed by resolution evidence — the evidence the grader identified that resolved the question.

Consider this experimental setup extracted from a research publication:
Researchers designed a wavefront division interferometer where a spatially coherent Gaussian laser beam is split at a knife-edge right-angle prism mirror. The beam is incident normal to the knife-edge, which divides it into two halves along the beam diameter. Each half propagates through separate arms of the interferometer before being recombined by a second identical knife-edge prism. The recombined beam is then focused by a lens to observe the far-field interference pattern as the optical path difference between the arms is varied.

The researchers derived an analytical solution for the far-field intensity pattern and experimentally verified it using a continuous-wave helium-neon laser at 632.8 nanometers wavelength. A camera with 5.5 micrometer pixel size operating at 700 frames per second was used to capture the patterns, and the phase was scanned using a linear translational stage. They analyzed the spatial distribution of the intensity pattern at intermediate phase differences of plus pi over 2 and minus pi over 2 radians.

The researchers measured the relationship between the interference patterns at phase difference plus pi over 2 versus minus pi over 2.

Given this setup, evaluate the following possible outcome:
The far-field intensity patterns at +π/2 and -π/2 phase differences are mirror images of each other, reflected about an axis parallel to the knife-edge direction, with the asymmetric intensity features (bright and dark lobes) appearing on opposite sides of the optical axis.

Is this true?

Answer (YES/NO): YES